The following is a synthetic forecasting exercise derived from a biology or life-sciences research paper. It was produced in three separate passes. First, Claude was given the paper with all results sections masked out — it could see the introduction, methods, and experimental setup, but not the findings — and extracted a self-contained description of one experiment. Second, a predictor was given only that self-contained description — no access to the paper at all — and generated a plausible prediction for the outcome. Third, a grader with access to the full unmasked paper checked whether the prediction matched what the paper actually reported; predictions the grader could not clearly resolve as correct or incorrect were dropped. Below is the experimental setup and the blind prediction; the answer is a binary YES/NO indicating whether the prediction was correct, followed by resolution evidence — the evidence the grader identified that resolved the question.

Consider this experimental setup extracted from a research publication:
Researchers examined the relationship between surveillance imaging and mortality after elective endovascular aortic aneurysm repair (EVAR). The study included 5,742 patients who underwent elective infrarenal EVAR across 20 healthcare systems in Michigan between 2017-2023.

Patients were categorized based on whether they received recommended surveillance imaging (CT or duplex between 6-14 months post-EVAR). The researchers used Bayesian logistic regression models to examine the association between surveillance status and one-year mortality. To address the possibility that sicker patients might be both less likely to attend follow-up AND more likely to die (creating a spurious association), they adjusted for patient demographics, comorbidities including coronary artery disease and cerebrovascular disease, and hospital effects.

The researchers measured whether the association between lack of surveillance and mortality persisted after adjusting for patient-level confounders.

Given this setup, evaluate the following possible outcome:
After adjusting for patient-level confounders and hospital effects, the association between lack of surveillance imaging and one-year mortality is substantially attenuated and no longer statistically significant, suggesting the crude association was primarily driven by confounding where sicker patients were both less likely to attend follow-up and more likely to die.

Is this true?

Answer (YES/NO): NO